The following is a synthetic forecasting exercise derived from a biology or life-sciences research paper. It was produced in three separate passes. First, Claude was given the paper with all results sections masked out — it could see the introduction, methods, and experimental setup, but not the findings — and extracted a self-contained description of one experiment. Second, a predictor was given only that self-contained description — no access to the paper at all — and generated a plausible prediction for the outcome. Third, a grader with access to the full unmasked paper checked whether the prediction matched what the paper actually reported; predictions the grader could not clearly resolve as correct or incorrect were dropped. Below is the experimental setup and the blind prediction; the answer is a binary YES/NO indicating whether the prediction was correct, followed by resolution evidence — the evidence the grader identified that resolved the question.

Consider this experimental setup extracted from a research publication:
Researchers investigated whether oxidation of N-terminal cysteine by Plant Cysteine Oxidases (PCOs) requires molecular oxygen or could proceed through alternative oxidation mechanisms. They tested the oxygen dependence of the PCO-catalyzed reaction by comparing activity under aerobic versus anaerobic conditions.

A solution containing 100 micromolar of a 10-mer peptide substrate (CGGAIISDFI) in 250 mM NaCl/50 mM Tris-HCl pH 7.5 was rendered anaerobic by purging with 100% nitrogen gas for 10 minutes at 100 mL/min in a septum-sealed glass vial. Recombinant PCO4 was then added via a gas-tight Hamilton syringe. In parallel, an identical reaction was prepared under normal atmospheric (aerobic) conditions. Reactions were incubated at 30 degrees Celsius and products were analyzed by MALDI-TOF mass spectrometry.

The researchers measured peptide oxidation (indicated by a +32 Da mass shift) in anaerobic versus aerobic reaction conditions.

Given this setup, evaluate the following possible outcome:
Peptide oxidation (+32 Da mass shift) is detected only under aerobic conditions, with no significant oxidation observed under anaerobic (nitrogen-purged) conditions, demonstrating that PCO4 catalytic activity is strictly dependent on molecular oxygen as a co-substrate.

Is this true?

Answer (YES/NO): YES